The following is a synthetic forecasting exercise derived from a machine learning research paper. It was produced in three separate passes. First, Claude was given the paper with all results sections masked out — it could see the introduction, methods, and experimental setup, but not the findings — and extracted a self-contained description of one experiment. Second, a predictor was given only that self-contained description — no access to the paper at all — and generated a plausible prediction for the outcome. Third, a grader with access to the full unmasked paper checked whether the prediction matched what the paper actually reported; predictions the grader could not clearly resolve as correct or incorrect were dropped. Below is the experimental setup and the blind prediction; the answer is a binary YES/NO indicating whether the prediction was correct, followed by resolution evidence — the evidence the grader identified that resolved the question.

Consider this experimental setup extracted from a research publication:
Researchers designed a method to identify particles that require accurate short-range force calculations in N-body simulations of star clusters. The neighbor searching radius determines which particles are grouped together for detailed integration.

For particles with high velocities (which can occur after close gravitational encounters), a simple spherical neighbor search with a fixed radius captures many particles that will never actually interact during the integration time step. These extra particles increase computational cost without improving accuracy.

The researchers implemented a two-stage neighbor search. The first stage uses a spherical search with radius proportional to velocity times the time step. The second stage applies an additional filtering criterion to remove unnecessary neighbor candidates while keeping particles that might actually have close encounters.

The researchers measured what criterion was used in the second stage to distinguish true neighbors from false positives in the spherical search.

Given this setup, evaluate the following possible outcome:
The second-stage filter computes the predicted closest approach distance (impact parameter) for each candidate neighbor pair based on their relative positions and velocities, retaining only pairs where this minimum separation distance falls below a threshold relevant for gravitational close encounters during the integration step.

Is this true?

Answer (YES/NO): YES